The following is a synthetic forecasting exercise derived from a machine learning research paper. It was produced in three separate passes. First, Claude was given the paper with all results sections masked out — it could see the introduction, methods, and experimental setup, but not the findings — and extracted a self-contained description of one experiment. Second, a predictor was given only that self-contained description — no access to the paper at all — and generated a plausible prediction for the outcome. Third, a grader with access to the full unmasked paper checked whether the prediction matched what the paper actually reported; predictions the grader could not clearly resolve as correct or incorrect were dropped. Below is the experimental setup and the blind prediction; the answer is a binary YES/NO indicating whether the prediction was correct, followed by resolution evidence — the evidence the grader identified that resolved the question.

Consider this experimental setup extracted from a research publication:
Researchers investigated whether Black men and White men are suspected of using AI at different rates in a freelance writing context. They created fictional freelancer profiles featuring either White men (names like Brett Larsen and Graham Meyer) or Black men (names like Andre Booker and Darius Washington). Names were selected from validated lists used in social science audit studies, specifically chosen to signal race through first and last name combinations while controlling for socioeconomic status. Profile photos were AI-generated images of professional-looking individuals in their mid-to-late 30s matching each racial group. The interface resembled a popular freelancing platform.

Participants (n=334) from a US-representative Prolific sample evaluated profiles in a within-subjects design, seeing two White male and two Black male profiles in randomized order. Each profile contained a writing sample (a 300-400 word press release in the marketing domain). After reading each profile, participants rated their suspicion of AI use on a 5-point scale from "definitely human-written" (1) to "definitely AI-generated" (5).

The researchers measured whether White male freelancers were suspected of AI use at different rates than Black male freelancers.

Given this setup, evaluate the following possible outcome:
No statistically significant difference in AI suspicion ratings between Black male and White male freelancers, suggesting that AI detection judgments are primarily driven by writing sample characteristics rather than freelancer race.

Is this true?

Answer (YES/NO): YES